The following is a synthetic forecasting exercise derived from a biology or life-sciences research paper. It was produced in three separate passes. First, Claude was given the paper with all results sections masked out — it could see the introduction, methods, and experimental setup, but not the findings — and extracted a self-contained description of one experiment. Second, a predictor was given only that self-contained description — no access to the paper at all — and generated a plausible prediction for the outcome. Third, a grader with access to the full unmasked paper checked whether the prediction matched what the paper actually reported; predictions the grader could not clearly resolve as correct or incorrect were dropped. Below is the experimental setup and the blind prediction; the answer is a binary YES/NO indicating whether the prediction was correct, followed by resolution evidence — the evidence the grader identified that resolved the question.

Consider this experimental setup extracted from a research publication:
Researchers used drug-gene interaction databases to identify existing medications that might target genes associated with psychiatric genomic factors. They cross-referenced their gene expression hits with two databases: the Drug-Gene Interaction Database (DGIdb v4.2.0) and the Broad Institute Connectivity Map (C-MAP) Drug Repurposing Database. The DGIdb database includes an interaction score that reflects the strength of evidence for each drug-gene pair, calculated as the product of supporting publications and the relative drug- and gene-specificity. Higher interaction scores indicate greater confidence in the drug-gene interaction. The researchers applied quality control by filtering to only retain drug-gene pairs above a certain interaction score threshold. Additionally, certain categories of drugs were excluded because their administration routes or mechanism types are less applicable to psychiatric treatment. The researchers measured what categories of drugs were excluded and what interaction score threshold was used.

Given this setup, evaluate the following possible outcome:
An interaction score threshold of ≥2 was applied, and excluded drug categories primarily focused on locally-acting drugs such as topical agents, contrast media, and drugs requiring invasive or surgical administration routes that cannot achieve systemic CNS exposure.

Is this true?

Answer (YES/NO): NO